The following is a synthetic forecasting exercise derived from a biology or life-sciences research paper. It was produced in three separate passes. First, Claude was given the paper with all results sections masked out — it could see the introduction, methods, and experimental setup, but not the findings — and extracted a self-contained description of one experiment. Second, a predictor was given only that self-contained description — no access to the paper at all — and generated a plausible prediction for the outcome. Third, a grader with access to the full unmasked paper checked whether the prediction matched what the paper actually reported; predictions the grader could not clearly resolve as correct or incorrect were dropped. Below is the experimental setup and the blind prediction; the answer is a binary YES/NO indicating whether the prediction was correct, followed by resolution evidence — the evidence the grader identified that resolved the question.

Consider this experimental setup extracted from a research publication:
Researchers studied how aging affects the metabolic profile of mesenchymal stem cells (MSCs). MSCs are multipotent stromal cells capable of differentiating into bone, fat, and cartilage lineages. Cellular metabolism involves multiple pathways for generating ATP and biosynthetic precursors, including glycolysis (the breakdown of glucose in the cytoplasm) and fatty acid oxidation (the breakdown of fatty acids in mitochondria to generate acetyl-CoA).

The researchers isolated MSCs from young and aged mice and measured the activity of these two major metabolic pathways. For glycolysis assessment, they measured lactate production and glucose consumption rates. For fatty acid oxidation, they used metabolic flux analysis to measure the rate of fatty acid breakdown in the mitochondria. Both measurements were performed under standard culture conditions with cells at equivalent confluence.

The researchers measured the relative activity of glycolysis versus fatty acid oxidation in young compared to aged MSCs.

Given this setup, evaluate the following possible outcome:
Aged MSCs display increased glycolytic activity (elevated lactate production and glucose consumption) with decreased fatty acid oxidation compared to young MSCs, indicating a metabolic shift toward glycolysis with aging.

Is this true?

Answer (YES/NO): NO